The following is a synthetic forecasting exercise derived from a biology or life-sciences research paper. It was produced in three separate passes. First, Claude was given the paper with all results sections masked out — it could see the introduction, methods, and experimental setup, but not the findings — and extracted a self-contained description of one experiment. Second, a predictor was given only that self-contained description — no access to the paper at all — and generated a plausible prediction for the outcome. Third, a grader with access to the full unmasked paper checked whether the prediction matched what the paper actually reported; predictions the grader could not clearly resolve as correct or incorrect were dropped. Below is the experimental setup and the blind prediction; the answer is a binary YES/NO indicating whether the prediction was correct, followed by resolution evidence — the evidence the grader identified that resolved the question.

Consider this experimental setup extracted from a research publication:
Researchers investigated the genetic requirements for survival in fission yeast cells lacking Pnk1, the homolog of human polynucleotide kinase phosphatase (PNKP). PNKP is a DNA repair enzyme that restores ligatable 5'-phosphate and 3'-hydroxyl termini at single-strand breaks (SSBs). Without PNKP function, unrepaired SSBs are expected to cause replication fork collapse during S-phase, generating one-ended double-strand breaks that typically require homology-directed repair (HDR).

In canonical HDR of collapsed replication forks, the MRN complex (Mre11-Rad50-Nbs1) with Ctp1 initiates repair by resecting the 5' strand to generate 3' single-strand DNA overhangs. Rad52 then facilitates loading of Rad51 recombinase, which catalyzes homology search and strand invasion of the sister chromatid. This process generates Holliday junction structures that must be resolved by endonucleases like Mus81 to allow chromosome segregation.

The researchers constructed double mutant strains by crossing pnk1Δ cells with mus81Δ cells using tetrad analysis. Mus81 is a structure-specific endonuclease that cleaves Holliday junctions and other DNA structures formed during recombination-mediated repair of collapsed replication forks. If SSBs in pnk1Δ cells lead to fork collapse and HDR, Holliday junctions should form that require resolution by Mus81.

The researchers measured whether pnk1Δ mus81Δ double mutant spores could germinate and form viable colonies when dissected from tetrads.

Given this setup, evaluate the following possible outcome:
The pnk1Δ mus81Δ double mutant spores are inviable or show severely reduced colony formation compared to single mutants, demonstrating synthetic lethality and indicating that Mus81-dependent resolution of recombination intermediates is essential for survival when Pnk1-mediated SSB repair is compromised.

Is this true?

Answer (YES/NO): YES